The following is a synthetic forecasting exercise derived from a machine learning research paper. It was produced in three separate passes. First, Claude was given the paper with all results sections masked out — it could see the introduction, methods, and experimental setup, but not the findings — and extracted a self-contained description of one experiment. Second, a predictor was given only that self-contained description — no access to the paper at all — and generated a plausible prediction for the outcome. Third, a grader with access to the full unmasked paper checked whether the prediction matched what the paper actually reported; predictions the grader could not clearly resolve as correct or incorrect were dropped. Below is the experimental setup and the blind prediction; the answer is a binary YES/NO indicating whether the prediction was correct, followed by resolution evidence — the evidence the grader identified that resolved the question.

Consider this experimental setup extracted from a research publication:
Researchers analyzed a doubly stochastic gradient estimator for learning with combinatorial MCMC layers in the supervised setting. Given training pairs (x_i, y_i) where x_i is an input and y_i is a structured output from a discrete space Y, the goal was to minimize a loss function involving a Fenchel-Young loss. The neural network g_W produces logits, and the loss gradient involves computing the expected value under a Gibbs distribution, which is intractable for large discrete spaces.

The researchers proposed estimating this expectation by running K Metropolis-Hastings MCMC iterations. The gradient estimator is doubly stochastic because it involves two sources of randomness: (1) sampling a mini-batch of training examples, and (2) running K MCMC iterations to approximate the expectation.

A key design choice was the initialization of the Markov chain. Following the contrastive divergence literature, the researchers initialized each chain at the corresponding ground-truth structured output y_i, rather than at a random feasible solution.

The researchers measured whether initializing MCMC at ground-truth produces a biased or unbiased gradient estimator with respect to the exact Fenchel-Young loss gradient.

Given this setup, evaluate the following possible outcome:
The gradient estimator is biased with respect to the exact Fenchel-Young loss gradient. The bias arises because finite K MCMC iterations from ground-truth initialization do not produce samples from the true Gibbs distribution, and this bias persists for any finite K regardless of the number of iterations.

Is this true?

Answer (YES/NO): YES